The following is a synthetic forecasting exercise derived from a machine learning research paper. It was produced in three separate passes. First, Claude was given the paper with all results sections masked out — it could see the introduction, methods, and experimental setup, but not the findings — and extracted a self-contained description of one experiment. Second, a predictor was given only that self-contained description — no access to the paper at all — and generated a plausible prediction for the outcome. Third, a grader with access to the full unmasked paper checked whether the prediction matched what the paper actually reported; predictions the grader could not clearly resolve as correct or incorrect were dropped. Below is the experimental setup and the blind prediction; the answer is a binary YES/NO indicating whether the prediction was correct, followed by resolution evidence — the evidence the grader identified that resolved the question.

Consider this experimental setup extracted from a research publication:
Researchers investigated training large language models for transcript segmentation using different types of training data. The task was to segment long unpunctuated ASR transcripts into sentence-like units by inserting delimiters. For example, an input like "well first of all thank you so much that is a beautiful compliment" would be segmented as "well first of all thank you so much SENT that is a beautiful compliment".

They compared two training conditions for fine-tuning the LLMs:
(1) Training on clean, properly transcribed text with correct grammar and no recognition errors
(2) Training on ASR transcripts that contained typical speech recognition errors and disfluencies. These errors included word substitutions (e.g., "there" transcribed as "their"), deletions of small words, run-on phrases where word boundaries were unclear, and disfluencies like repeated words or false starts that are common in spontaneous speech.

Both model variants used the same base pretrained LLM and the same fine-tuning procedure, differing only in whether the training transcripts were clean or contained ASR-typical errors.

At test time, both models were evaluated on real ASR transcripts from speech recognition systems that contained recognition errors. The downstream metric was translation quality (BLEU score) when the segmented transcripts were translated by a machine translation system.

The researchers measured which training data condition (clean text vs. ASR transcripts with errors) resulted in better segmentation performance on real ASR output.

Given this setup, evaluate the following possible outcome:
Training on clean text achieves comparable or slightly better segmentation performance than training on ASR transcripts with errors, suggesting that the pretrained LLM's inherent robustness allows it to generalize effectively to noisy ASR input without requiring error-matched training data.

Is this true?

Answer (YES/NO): NO